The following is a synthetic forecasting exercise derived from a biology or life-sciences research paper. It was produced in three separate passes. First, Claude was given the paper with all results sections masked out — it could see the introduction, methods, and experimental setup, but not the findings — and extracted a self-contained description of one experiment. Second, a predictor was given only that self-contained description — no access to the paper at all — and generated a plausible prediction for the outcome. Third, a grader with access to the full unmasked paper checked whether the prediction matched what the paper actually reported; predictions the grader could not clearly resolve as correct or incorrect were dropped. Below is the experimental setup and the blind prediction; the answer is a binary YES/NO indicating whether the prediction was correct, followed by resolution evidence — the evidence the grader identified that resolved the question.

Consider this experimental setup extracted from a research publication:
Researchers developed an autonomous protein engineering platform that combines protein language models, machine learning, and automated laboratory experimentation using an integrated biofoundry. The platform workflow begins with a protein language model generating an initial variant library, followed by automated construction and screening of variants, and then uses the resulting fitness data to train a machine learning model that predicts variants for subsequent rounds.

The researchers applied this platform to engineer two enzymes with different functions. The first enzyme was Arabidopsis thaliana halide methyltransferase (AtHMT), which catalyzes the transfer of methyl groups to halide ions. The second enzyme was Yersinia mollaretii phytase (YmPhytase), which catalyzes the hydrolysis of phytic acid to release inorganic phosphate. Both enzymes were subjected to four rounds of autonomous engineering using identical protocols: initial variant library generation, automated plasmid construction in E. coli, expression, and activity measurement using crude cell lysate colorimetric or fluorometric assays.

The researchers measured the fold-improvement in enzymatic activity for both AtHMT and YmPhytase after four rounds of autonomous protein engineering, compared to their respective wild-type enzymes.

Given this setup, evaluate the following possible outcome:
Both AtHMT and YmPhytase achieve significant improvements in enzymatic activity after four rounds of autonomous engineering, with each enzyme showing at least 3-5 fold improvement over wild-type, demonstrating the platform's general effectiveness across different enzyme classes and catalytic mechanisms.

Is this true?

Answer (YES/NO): YES